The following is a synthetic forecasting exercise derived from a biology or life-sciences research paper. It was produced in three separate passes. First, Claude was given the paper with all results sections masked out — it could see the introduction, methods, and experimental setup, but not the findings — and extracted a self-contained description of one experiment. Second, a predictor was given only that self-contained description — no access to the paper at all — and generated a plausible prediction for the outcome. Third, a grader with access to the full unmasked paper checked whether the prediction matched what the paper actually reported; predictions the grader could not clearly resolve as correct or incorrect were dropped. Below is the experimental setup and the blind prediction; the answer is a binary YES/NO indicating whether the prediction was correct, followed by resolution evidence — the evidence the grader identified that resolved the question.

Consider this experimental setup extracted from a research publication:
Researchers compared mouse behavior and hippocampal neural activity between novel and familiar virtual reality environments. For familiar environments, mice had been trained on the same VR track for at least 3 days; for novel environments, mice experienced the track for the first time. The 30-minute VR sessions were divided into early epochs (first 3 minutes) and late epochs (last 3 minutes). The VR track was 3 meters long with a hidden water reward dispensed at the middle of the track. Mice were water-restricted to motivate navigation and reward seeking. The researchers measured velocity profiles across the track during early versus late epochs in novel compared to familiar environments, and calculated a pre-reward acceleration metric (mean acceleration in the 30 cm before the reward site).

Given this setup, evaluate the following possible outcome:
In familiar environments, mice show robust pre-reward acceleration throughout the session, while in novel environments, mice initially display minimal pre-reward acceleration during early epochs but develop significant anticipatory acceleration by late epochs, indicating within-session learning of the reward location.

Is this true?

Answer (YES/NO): NO